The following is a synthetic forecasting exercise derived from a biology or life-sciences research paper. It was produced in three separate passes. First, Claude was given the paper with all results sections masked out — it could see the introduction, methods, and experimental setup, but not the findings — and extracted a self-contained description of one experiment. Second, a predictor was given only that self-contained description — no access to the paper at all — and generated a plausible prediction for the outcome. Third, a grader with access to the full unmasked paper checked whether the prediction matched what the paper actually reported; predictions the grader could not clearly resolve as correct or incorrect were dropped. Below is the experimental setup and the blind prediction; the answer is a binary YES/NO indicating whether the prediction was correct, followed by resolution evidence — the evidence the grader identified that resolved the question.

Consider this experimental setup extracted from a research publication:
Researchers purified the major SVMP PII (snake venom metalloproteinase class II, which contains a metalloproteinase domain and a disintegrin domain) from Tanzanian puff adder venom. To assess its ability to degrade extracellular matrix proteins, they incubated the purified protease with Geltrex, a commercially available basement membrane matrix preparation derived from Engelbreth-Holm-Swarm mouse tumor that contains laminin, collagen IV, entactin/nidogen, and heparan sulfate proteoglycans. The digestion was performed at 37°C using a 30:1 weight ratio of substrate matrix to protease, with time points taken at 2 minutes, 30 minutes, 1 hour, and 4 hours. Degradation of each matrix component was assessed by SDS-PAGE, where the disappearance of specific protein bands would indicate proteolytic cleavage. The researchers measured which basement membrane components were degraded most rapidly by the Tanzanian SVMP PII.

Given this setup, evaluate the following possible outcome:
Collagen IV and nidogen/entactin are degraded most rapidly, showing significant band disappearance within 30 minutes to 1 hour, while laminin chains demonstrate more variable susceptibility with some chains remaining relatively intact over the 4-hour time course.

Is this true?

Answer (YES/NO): NO